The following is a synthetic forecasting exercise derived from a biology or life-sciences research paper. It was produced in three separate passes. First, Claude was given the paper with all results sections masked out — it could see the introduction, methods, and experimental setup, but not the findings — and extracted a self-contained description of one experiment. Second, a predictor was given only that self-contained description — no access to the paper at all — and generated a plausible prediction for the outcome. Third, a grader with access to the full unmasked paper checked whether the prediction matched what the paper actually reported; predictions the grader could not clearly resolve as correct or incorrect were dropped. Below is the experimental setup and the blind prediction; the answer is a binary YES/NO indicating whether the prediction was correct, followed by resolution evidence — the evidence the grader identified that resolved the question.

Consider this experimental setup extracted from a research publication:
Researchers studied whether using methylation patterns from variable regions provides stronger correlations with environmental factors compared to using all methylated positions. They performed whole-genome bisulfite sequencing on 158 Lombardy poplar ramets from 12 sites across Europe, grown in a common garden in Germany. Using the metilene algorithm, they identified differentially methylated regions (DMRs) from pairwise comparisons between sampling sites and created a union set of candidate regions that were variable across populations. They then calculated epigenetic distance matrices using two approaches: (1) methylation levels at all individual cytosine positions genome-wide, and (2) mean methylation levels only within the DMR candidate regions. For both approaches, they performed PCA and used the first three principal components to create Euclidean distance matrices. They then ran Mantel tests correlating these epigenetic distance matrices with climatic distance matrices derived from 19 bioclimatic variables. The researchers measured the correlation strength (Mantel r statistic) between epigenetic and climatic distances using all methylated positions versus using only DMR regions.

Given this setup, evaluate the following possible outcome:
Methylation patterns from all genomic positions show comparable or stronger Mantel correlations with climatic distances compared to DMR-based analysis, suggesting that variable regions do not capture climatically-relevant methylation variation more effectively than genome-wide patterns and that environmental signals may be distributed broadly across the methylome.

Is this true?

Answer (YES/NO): NO